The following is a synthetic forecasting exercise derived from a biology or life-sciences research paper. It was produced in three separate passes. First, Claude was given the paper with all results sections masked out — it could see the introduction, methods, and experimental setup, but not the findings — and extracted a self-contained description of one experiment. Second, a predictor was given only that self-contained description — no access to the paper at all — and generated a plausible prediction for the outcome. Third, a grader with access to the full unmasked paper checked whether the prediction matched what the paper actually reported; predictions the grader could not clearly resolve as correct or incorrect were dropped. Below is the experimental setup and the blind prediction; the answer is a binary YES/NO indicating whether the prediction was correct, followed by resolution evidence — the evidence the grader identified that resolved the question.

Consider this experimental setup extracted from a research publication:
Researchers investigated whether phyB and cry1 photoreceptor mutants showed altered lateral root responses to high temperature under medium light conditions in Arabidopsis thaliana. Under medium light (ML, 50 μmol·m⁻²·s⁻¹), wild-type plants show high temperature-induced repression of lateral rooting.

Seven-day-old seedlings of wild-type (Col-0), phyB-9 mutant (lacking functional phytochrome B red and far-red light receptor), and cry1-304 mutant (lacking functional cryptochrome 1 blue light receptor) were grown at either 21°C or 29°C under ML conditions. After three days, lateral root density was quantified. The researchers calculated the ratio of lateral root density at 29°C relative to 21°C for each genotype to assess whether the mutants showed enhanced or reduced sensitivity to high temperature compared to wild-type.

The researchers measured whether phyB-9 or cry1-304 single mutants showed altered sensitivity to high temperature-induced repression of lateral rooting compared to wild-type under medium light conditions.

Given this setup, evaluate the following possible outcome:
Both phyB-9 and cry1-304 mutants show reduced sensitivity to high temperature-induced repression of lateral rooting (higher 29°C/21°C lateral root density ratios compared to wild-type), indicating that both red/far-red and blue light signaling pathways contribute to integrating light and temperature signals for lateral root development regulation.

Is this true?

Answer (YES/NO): NO